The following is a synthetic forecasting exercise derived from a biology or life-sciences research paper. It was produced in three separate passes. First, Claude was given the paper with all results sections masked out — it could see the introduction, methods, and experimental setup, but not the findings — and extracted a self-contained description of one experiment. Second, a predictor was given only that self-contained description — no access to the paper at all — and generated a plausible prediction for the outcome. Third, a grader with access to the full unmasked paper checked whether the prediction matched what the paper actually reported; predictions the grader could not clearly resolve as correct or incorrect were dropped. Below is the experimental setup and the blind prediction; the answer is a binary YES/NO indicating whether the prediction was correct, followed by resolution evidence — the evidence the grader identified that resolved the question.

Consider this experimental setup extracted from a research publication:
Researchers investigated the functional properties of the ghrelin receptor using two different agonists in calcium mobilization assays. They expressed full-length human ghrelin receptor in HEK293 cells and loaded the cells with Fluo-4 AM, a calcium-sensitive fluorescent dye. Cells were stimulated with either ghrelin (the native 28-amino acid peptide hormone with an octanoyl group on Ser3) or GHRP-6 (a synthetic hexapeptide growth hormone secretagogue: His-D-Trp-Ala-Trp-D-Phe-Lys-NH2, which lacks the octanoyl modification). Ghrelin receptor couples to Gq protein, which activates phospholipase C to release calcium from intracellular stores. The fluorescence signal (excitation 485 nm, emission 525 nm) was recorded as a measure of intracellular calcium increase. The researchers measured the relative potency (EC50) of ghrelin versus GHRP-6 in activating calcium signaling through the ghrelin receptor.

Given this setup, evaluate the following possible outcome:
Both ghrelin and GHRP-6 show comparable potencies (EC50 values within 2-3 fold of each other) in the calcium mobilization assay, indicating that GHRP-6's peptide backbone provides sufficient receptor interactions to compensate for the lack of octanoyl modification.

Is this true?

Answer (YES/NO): YES